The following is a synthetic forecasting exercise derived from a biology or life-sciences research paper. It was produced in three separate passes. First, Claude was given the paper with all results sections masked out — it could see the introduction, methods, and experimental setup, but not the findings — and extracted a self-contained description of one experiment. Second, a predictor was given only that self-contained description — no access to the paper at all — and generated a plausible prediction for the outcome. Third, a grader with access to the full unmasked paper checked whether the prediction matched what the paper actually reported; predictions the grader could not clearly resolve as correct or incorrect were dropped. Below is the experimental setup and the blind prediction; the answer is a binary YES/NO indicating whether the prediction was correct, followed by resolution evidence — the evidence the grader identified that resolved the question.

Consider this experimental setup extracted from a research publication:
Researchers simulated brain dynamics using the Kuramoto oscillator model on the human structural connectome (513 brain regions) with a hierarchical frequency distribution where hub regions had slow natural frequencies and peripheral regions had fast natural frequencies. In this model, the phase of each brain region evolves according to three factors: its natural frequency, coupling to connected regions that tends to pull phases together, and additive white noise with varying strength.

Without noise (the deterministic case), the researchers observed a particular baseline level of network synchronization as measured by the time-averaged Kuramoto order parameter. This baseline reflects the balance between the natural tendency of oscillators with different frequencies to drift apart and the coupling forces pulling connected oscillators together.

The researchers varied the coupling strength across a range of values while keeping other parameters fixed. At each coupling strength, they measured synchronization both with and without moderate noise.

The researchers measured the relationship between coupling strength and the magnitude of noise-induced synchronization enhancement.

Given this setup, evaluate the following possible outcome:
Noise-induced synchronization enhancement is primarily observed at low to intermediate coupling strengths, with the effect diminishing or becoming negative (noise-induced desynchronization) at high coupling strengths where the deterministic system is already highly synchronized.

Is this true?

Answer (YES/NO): NO